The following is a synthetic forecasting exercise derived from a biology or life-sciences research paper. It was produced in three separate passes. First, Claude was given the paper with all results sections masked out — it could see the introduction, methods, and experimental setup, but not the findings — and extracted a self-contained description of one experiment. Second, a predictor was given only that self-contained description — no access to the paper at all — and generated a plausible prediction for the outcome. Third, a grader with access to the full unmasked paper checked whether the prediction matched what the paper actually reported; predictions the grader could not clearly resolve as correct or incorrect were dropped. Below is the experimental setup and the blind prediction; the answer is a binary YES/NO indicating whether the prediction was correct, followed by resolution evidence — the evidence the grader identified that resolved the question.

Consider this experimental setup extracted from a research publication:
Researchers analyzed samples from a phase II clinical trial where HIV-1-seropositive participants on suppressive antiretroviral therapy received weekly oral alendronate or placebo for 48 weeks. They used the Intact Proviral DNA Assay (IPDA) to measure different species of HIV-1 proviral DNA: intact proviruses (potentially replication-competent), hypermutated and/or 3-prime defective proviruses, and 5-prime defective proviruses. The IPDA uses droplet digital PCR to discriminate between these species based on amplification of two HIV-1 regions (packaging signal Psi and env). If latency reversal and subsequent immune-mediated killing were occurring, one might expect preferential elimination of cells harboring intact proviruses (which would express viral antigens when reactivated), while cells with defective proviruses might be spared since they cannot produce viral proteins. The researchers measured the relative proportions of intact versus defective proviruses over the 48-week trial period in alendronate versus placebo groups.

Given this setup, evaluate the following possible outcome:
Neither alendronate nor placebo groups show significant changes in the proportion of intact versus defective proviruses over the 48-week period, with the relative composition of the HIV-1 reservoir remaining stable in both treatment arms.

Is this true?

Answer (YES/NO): NO